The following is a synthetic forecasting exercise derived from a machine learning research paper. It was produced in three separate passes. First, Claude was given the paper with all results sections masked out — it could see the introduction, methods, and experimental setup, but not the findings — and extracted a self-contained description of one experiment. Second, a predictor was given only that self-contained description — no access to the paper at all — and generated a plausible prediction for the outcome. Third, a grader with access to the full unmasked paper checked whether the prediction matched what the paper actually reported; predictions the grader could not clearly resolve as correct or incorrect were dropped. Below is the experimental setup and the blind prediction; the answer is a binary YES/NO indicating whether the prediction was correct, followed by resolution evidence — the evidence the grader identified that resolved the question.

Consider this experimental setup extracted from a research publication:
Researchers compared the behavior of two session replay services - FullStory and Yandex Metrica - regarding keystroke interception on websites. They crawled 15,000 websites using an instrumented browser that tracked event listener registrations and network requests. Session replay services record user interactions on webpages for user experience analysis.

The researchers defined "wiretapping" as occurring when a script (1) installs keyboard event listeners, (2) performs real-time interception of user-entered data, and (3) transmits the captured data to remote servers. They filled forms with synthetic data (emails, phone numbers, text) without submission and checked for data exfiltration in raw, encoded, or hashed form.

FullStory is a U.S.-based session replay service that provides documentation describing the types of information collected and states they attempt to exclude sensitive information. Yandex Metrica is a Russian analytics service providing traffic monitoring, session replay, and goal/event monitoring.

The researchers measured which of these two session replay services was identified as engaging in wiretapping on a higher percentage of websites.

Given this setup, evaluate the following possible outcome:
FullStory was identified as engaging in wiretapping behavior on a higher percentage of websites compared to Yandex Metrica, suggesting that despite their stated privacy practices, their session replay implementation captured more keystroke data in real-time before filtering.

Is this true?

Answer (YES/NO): NO